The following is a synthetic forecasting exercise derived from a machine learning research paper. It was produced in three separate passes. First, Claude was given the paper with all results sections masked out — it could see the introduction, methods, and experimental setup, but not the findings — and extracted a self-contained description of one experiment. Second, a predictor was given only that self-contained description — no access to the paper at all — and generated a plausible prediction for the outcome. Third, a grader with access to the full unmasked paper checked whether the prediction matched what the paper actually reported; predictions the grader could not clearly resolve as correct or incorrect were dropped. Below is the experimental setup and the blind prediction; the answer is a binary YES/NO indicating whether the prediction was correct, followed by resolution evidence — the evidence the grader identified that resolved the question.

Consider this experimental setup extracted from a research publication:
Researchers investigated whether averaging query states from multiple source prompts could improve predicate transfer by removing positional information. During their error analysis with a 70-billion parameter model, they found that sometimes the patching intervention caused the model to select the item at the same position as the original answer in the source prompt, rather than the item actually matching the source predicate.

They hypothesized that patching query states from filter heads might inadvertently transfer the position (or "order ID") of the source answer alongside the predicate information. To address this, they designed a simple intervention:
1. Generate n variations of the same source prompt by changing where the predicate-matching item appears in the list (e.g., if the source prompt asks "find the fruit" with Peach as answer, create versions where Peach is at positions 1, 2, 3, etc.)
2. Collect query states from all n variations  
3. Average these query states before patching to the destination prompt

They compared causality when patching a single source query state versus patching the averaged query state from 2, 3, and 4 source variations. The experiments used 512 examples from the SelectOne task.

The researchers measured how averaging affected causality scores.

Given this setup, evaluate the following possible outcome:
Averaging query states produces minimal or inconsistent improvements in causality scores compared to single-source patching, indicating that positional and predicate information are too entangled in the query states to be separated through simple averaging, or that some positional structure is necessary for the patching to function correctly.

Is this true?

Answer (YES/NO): NO